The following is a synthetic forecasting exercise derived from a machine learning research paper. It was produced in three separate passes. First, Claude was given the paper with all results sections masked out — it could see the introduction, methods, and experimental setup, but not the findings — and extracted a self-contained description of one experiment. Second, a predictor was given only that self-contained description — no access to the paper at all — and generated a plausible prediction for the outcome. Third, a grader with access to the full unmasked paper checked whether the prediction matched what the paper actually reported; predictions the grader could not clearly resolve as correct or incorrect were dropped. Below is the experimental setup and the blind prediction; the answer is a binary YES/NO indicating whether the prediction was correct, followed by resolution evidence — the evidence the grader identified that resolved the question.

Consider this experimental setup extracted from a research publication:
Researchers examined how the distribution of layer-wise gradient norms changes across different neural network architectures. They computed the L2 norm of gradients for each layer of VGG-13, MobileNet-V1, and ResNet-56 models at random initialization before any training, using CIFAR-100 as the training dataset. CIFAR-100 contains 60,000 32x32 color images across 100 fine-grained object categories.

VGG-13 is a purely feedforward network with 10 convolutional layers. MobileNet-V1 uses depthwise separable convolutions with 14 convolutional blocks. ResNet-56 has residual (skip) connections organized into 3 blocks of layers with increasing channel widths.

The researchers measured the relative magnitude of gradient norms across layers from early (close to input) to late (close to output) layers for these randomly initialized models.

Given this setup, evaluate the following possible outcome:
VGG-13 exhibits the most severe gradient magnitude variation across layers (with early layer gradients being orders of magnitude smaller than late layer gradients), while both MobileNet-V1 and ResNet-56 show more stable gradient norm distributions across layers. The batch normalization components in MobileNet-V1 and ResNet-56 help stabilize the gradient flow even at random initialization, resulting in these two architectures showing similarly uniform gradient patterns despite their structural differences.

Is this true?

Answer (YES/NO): NO